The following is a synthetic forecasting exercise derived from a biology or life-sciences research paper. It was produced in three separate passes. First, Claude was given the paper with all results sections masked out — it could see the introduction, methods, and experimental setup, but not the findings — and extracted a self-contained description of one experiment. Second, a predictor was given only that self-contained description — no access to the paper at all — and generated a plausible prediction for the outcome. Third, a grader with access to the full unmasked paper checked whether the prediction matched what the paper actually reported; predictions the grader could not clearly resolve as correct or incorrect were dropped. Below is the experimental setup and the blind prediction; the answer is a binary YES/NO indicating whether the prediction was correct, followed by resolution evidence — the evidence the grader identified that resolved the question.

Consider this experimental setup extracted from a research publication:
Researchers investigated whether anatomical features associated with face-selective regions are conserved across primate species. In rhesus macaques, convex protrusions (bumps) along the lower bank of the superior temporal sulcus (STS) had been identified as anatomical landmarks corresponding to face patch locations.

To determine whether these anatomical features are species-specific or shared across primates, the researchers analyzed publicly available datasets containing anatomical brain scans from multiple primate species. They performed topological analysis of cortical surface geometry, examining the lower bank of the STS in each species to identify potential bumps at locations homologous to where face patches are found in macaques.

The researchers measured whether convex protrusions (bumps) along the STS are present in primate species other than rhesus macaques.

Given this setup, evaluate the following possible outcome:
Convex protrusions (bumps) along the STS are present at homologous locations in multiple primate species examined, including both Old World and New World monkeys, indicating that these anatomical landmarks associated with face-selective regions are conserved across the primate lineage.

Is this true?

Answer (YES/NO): YES